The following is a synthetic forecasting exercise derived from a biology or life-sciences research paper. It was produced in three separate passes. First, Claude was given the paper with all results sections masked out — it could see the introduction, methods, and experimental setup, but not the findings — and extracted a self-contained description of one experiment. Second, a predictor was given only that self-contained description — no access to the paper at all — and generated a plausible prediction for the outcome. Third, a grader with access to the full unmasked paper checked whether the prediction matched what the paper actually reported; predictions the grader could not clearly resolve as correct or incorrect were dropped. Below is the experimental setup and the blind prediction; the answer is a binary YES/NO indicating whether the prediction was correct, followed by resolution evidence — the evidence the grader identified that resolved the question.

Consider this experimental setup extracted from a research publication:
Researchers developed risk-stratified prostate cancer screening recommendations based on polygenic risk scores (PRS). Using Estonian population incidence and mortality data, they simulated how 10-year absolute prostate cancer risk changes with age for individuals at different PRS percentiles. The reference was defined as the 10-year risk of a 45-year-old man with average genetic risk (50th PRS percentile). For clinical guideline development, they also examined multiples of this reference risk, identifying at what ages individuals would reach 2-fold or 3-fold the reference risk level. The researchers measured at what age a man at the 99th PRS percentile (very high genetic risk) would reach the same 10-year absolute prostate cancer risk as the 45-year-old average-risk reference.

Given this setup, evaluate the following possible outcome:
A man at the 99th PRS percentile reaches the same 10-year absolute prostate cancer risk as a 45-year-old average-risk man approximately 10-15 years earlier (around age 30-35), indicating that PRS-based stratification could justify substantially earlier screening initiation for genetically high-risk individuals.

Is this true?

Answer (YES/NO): NO